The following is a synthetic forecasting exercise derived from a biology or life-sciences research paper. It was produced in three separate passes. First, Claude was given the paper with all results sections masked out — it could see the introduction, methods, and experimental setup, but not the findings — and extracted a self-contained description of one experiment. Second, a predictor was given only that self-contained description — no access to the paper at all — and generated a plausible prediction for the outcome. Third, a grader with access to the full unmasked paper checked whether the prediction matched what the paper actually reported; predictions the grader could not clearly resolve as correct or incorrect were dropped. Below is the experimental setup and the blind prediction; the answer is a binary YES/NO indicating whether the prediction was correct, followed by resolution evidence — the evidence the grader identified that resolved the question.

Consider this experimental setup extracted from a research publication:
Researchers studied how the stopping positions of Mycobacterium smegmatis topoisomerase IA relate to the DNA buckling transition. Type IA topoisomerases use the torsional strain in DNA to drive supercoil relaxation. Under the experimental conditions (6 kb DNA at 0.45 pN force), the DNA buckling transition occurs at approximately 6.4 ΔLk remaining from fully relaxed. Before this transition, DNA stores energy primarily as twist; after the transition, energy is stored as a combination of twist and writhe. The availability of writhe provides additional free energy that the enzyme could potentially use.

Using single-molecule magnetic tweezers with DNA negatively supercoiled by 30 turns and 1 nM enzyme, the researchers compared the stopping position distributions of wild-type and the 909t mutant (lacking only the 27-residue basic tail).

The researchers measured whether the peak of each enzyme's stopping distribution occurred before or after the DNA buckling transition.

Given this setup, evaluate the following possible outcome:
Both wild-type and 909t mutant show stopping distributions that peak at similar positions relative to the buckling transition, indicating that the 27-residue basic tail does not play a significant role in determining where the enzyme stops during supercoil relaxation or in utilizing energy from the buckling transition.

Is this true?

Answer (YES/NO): NO